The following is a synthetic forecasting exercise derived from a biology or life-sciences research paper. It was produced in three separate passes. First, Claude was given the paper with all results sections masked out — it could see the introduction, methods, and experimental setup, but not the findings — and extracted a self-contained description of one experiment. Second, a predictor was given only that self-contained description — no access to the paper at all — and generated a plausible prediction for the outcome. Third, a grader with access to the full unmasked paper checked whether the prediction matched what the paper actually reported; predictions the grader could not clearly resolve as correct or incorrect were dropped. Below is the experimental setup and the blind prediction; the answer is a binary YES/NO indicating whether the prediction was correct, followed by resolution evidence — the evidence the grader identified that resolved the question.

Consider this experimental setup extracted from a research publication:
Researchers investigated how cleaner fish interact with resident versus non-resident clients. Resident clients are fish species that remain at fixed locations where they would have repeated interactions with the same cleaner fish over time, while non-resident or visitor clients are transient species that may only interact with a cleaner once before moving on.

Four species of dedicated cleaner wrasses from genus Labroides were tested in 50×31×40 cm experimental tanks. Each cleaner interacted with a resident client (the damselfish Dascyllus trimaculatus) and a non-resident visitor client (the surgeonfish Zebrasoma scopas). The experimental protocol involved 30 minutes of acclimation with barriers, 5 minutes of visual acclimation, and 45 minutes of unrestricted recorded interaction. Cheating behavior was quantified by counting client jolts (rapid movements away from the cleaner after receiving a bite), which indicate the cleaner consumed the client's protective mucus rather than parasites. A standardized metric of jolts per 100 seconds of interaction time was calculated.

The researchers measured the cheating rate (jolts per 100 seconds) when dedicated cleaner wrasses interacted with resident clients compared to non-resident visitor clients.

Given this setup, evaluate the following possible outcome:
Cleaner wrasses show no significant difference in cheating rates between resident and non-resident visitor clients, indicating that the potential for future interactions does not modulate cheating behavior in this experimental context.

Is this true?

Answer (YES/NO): NO